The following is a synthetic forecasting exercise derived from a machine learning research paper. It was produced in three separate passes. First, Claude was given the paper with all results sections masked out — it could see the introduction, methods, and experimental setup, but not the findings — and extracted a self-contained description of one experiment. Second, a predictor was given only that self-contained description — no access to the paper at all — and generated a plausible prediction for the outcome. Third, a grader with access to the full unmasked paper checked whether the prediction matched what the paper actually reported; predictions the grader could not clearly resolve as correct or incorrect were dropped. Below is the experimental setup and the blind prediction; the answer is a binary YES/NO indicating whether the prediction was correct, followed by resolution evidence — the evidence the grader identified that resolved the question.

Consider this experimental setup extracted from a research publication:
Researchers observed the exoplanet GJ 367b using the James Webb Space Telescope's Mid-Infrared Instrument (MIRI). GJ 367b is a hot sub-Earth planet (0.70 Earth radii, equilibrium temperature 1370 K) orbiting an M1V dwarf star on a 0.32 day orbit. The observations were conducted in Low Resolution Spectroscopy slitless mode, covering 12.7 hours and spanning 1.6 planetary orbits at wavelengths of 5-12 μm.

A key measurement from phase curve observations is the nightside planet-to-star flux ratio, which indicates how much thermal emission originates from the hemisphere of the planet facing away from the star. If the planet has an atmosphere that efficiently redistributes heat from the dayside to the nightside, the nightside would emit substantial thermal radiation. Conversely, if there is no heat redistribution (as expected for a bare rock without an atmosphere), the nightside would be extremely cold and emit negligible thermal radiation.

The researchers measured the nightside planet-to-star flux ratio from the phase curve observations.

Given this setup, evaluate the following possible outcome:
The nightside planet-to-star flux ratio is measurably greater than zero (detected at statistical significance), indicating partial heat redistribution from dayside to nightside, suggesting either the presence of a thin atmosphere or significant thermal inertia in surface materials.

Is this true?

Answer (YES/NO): NO